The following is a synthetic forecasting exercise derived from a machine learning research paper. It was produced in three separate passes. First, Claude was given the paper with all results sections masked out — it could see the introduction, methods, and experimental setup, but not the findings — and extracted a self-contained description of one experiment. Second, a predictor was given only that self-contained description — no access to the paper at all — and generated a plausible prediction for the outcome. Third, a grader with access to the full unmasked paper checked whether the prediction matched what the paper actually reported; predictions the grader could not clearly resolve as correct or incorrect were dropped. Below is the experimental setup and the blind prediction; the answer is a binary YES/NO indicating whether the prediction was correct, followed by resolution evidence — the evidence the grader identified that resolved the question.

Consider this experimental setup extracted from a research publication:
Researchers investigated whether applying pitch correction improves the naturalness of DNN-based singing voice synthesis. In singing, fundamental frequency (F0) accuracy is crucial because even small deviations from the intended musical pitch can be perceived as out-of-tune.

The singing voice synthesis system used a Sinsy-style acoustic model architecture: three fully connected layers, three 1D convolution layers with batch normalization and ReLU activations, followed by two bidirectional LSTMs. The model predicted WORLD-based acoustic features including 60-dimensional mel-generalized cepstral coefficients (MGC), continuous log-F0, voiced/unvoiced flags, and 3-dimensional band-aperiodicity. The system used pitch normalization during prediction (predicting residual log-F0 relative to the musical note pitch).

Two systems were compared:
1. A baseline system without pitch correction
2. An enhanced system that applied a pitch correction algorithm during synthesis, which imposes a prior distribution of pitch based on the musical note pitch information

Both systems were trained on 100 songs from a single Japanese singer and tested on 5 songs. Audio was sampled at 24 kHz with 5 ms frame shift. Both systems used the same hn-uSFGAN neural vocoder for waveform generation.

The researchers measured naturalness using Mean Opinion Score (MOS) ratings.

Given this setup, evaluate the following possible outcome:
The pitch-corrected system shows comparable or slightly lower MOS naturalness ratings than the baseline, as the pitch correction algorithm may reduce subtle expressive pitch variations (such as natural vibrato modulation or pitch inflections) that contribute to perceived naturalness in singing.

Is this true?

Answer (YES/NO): NO